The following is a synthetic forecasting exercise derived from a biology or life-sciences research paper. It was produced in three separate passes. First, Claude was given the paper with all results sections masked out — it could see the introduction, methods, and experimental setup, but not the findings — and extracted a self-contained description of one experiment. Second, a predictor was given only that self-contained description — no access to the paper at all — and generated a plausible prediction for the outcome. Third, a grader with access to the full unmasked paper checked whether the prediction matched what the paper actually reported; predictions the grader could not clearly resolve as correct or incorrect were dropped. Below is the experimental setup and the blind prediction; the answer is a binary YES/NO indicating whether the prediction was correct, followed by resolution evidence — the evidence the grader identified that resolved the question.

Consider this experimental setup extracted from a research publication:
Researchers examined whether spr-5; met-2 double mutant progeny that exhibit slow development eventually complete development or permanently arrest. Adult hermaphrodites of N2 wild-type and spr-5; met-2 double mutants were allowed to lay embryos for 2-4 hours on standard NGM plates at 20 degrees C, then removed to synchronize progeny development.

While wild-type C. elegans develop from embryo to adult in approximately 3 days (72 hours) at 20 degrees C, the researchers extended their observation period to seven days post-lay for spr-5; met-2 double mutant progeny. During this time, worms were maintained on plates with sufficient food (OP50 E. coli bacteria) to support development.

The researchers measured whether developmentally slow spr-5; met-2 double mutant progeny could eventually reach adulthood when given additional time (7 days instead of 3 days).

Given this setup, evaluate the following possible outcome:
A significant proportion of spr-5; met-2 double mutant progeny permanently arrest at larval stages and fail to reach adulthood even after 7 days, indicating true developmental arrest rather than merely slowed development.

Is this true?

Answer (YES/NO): NO